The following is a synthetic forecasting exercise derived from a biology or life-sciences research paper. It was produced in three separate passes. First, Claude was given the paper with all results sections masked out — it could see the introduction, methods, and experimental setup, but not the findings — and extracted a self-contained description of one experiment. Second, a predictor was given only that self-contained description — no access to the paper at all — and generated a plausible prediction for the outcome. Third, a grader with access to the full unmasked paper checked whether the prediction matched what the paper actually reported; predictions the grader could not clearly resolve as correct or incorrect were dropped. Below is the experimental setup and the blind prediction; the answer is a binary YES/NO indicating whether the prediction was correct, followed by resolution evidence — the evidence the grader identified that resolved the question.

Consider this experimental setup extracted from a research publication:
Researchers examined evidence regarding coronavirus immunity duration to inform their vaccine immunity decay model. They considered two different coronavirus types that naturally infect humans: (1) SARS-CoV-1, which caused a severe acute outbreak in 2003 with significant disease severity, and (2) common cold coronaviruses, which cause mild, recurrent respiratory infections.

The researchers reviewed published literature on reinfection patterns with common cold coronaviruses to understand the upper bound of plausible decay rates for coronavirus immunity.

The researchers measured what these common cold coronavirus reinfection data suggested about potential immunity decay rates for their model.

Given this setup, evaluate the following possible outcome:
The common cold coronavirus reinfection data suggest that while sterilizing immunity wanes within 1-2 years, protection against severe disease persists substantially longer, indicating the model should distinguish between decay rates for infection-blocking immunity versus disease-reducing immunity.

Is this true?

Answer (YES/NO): NO